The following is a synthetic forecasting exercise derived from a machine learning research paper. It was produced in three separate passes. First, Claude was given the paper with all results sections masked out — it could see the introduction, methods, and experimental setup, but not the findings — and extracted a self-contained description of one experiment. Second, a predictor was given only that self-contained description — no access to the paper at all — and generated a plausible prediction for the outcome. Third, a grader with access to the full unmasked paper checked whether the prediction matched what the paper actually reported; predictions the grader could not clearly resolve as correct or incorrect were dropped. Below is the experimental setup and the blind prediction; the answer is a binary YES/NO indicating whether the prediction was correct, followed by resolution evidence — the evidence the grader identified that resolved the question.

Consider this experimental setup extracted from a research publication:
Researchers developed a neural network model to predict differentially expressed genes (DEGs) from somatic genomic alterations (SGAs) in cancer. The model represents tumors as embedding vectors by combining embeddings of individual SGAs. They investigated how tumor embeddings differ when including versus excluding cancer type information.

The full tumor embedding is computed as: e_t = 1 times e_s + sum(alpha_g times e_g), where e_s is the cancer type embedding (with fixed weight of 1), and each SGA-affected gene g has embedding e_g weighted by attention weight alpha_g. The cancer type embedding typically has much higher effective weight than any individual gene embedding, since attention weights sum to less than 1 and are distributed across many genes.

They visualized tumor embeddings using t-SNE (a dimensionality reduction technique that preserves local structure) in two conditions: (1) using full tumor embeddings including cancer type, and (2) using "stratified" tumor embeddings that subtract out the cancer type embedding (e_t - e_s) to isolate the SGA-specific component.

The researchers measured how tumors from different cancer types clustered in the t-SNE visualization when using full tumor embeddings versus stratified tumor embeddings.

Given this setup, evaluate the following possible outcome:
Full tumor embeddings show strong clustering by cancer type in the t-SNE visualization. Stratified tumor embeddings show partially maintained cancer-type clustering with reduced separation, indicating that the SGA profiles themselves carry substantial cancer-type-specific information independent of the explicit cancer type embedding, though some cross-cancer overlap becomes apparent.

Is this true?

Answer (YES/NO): NO